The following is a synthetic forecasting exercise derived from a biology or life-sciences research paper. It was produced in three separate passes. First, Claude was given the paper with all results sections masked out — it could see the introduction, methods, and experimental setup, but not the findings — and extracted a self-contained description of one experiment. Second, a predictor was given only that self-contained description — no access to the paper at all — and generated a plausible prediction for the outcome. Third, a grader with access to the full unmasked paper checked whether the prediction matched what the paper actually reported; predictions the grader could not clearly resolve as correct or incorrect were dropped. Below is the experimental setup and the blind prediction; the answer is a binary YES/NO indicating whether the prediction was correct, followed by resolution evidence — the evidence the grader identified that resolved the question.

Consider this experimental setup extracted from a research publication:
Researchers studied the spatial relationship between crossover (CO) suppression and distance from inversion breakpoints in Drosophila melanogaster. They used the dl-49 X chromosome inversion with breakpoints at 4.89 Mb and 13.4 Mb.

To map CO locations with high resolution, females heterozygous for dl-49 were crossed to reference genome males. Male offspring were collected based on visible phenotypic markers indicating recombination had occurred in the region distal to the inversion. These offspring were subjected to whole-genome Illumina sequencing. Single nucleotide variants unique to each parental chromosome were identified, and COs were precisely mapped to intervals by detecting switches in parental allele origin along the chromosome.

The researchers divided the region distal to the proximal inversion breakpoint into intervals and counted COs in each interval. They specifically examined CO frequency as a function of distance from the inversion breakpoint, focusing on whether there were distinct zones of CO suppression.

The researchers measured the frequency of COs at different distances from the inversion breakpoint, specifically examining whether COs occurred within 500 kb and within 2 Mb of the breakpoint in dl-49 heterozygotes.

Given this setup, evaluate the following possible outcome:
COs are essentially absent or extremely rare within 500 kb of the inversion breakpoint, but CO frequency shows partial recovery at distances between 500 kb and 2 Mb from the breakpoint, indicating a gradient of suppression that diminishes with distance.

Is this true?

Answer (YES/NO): YES